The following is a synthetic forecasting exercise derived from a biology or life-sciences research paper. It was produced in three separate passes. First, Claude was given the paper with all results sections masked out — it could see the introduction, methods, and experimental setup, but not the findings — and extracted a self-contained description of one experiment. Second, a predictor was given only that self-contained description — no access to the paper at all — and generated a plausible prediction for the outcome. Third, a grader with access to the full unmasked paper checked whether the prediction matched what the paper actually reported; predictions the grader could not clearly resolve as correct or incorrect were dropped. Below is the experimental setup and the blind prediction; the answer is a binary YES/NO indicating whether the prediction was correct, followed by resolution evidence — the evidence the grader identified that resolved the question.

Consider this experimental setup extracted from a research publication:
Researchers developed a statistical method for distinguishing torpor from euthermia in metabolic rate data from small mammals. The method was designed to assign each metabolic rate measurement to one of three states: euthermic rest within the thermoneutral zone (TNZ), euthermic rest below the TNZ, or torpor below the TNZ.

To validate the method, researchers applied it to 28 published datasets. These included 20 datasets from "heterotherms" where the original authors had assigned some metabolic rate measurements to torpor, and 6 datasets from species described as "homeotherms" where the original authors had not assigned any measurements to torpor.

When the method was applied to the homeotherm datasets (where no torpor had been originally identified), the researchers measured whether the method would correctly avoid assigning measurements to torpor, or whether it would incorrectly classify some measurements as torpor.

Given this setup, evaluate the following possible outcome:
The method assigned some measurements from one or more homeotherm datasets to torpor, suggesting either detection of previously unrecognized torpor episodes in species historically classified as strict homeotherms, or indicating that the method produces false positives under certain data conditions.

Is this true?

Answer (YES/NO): NO